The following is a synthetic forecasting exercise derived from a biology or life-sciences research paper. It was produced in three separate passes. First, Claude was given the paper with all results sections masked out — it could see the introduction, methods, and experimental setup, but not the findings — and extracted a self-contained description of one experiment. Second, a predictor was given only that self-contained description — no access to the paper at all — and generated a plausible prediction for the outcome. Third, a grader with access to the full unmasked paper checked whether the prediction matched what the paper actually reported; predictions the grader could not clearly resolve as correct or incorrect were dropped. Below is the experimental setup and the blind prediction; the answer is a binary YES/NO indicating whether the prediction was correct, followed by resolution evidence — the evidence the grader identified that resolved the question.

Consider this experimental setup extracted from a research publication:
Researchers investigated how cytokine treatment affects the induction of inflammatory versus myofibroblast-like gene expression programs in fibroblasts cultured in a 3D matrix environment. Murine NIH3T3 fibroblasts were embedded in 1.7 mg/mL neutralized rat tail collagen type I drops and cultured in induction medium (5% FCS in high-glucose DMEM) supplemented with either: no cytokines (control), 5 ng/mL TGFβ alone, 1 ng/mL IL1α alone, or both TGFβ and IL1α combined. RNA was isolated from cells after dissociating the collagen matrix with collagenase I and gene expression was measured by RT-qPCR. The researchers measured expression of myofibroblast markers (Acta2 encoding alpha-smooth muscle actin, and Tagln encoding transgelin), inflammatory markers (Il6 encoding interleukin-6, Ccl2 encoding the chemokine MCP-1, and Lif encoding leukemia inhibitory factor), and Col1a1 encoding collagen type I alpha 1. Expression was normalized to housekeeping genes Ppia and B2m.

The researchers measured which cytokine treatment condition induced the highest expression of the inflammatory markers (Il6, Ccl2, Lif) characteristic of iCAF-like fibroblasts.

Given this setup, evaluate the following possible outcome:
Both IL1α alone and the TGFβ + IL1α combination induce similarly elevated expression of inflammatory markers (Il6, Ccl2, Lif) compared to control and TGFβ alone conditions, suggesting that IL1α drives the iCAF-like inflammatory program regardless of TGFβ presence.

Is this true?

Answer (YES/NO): NO